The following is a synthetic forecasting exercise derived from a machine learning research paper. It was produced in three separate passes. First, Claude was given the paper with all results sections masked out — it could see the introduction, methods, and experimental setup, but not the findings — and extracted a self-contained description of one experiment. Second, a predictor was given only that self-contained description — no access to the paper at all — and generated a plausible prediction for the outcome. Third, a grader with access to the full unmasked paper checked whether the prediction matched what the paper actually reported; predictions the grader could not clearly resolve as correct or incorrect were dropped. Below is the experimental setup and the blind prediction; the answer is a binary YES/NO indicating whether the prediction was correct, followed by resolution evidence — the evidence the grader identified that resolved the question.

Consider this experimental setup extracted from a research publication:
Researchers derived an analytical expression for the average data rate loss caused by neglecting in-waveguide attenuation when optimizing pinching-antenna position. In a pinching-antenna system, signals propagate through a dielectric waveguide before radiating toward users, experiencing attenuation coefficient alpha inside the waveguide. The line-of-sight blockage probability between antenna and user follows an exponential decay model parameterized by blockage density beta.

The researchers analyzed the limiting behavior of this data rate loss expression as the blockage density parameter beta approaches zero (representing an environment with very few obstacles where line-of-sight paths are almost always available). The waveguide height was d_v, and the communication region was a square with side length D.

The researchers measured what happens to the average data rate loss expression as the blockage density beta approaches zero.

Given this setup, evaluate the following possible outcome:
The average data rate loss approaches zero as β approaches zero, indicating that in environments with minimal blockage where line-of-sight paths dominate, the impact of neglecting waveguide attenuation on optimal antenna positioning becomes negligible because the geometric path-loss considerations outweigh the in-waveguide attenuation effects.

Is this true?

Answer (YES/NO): NO